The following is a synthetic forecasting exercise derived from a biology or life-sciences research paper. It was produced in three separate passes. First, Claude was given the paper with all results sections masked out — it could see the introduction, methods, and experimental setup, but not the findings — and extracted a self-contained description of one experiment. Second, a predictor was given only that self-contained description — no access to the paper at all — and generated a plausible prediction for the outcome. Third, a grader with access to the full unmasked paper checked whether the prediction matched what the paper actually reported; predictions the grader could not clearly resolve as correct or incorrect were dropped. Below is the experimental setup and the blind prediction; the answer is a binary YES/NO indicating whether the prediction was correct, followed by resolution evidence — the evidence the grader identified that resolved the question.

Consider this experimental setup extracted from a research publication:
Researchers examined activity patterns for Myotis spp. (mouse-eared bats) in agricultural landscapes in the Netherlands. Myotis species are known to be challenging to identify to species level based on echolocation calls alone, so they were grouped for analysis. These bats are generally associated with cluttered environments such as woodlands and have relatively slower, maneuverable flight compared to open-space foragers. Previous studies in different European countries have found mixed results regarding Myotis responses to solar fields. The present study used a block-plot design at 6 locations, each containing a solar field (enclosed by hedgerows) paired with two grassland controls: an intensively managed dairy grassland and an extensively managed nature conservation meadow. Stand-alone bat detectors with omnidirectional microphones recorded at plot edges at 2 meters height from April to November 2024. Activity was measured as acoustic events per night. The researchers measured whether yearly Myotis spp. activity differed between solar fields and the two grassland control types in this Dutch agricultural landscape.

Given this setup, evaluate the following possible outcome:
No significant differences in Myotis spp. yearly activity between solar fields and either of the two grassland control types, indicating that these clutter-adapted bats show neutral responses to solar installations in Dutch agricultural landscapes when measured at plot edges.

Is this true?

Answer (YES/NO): NO